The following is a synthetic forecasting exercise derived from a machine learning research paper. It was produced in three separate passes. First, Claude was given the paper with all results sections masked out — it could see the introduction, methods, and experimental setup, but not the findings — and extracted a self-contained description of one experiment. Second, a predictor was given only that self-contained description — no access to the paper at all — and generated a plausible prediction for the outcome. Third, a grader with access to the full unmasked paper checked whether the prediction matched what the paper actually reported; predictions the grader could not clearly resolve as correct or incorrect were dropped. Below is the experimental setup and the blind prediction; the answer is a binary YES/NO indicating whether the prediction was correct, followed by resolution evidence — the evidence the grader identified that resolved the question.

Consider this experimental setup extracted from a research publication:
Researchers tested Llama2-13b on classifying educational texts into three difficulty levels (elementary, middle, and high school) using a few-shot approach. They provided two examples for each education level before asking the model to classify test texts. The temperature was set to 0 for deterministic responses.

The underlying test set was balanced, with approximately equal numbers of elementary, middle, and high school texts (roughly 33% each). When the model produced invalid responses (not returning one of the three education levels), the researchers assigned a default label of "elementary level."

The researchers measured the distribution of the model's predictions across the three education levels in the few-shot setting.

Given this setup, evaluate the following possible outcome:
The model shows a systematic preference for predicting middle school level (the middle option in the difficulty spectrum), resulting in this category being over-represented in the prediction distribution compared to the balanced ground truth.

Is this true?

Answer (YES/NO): NO